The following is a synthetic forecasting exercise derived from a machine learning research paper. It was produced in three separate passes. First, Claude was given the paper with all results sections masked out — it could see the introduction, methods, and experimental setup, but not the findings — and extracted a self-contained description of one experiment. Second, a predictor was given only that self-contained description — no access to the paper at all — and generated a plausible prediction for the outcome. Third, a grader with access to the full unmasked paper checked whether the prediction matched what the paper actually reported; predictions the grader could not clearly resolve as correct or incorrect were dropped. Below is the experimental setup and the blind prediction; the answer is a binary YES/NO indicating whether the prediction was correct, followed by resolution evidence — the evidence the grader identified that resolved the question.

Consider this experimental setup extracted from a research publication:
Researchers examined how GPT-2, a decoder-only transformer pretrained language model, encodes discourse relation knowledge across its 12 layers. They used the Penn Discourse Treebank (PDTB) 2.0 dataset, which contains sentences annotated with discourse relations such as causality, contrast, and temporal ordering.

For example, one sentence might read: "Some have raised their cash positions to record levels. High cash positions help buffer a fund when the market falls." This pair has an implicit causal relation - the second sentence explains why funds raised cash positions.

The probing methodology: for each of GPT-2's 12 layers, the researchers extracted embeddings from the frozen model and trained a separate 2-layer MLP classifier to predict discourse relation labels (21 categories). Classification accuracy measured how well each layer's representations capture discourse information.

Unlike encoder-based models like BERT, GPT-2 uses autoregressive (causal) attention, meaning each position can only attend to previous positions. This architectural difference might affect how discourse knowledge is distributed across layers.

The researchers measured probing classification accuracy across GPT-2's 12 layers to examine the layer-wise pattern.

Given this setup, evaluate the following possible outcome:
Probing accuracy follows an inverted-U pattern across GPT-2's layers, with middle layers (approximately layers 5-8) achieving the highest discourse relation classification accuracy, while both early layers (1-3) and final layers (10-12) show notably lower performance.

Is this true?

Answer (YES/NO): NO